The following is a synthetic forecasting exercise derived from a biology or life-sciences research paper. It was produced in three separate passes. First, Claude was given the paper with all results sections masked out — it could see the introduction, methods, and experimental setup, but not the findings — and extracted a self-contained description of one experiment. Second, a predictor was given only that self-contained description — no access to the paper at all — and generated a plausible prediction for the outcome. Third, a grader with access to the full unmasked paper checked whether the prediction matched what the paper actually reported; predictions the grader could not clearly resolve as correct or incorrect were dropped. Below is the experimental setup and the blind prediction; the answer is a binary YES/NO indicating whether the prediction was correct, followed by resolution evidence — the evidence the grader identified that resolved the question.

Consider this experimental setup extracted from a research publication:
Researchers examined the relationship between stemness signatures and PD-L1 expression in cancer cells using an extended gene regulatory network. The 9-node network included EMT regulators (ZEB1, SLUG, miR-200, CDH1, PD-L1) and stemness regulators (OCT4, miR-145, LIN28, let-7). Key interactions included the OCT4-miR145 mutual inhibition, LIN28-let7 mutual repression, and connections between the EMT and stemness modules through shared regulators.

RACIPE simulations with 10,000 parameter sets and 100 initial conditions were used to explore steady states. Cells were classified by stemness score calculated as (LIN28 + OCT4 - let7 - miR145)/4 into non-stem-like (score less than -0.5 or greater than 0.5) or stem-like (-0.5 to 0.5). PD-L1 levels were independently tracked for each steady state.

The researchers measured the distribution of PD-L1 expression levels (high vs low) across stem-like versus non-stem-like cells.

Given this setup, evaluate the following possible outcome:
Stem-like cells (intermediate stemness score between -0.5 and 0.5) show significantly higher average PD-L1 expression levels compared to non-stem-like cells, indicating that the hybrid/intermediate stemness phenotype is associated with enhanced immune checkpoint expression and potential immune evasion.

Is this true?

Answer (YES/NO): NO